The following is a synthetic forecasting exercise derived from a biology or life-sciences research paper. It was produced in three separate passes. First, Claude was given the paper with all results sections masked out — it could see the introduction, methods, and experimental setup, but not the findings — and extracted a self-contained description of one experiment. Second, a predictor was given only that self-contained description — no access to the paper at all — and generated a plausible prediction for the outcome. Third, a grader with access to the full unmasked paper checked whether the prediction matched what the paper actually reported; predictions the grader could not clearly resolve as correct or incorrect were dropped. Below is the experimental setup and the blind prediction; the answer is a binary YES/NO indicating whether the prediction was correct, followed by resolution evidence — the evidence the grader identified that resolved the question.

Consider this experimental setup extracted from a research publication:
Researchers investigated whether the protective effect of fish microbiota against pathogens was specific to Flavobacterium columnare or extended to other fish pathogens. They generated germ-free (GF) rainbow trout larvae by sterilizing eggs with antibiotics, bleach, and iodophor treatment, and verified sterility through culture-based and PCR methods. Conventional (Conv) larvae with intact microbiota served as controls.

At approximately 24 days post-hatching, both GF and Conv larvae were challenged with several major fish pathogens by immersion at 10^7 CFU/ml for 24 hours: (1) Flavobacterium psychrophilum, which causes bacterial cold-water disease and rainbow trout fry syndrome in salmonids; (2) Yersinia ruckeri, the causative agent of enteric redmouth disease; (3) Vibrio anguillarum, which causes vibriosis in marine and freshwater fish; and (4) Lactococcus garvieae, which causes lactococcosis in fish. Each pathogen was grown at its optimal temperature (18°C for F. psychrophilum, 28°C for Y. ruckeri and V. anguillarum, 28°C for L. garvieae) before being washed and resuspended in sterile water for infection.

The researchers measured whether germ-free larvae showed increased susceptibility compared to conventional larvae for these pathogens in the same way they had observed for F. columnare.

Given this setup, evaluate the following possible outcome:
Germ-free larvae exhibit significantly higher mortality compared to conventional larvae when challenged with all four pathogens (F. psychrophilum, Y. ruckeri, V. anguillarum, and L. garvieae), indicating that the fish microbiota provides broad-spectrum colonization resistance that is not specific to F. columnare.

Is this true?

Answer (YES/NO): NO